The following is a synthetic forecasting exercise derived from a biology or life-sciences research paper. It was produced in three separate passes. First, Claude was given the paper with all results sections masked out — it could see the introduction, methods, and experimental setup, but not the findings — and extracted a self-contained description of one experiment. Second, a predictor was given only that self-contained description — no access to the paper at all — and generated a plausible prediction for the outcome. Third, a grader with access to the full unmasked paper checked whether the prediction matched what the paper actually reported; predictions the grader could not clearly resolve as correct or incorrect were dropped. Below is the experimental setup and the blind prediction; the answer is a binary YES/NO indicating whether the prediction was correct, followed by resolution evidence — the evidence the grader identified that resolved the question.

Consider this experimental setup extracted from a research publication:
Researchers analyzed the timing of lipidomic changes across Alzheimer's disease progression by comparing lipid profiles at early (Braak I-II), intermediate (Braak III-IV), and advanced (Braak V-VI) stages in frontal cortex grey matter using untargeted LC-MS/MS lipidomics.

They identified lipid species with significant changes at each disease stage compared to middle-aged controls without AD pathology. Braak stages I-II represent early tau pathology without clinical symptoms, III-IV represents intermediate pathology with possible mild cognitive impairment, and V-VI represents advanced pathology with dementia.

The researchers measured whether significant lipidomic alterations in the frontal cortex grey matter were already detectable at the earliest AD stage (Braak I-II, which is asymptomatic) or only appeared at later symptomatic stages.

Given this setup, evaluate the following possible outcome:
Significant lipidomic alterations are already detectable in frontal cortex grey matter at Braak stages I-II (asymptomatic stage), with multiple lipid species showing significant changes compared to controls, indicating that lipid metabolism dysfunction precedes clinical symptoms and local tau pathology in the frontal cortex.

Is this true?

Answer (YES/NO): NO